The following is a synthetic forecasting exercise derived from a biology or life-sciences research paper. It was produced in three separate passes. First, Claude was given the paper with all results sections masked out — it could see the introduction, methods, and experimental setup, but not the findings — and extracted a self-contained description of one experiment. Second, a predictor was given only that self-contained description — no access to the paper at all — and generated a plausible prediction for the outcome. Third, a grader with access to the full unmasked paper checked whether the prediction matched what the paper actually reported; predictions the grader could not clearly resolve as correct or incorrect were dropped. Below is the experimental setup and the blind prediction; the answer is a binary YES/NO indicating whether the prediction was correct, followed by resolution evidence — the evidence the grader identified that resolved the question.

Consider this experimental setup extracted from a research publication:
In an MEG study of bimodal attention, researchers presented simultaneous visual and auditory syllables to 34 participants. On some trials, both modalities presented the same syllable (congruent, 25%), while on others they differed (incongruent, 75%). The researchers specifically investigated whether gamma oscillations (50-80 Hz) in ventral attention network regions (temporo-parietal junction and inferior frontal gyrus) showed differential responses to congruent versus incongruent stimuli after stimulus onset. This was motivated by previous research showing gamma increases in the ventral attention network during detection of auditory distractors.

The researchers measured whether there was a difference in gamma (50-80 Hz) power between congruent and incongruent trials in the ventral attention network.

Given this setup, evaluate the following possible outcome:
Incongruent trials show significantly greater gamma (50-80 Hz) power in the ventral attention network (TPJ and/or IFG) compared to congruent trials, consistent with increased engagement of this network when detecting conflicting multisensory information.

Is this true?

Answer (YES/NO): NO